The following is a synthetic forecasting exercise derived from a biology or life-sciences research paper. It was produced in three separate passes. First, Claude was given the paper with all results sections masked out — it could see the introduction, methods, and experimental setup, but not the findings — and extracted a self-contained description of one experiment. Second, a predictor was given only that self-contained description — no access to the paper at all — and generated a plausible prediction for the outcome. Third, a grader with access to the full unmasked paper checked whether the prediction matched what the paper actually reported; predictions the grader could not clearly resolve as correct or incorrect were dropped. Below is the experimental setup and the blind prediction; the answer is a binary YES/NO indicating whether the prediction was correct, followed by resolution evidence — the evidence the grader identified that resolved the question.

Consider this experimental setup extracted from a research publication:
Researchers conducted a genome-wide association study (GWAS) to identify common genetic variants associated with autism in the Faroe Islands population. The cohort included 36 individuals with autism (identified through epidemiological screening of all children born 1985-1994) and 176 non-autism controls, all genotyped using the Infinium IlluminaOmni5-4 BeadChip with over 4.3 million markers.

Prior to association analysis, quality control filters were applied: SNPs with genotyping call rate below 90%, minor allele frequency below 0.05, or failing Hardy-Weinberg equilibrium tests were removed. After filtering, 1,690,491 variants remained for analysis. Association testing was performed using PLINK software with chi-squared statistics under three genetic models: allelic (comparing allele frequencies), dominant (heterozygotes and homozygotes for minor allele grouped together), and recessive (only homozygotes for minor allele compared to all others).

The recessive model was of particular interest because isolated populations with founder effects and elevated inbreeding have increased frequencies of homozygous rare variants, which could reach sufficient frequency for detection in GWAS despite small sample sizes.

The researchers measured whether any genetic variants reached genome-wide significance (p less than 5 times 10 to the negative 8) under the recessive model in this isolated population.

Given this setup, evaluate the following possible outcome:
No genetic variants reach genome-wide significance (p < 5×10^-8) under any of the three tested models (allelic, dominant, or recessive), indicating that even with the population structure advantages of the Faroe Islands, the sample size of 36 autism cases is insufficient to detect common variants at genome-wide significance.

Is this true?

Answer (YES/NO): YES